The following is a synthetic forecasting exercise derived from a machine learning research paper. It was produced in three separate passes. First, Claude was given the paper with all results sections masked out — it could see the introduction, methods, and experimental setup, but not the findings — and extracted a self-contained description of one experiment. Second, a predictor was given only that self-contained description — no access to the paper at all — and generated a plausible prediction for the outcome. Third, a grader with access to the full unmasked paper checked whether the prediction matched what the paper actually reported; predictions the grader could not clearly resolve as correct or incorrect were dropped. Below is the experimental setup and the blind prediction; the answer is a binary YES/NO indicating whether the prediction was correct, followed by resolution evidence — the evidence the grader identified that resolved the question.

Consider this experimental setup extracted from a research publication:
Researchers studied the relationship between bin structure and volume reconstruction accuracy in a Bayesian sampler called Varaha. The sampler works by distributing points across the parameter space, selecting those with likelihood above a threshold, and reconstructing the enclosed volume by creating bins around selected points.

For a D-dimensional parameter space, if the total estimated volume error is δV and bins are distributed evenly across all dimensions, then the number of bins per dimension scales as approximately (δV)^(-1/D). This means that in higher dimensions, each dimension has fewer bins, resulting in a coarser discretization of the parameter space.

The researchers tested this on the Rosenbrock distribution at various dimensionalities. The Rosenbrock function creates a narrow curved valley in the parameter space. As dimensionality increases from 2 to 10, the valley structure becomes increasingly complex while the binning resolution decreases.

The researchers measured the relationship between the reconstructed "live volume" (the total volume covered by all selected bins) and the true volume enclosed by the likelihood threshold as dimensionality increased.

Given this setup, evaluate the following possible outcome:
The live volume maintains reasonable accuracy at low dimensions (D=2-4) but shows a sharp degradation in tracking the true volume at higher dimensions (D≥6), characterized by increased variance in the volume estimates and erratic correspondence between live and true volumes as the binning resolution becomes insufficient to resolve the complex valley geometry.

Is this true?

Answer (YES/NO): NO